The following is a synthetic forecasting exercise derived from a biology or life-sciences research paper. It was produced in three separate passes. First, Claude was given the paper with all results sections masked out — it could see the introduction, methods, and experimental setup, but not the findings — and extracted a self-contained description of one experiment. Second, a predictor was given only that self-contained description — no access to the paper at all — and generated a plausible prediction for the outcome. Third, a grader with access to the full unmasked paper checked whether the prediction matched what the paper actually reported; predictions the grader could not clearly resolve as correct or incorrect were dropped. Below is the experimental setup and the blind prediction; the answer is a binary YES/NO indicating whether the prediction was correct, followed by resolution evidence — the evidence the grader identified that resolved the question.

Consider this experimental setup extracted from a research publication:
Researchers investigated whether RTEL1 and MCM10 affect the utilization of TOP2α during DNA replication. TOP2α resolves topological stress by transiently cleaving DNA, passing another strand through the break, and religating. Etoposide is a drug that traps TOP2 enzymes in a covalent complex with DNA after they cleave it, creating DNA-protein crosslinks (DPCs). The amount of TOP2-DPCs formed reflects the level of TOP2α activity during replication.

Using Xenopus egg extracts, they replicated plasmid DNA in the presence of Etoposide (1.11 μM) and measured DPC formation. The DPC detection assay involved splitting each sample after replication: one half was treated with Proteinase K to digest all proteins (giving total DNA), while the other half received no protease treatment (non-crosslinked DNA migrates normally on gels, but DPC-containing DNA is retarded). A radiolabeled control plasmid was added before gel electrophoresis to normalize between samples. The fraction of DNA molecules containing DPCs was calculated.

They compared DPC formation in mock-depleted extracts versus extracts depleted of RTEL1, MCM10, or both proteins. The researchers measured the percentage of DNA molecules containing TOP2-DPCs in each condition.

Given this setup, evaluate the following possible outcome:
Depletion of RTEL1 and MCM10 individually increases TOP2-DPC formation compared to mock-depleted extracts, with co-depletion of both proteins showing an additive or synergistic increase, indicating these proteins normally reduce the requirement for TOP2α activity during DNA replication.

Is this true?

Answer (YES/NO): NO